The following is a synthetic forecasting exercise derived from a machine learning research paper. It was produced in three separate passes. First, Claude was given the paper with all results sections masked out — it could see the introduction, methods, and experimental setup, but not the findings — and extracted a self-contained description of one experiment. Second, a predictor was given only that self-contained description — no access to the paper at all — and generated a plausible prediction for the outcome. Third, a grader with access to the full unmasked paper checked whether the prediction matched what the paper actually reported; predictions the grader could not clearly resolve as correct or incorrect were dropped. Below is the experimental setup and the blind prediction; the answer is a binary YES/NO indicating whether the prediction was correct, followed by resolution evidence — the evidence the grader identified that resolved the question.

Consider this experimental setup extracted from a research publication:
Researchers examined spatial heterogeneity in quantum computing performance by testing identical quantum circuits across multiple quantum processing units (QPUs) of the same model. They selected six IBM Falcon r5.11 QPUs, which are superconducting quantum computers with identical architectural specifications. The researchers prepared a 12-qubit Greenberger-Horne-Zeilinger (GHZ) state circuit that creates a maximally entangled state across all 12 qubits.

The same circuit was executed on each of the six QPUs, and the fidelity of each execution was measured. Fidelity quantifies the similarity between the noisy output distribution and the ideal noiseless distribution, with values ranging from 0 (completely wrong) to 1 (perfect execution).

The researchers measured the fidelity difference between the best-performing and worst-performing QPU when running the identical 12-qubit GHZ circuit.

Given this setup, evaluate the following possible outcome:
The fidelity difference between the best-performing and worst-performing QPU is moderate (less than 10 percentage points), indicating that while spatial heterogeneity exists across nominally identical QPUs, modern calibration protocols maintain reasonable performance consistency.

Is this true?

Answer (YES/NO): NO